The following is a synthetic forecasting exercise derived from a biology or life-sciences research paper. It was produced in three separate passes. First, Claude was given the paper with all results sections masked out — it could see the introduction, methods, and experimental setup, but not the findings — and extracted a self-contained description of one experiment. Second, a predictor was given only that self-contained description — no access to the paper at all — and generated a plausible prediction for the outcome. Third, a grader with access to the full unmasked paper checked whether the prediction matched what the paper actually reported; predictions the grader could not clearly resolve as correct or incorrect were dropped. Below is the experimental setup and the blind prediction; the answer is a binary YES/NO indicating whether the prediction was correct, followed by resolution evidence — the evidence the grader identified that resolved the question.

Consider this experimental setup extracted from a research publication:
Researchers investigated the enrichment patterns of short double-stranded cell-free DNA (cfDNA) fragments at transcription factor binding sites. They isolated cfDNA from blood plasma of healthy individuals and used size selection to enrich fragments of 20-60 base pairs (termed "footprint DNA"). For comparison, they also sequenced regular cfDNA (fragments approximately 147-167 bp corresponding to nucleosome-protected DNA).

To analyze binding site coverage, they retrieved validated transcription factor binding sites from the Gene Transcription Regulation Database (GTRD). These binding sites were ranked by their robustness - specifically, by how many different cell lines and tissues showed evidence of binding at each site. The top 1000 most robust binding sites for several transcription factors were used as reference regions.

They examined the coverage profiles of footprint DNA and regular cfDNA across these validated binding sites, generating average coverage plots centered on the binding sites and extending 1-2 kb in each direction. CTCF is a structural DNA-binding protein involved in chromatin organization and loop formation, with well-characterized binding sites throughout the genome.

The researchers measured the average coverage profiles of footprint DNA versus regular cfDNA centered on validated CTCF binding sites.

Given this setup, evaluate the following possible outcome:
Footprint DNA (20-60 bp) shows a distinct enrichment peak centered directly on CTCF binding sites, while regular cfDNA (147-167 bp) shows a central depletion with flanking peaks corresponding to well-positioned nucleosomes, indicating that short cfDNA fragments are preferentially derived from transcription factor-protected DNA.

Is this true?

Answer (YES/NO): YES